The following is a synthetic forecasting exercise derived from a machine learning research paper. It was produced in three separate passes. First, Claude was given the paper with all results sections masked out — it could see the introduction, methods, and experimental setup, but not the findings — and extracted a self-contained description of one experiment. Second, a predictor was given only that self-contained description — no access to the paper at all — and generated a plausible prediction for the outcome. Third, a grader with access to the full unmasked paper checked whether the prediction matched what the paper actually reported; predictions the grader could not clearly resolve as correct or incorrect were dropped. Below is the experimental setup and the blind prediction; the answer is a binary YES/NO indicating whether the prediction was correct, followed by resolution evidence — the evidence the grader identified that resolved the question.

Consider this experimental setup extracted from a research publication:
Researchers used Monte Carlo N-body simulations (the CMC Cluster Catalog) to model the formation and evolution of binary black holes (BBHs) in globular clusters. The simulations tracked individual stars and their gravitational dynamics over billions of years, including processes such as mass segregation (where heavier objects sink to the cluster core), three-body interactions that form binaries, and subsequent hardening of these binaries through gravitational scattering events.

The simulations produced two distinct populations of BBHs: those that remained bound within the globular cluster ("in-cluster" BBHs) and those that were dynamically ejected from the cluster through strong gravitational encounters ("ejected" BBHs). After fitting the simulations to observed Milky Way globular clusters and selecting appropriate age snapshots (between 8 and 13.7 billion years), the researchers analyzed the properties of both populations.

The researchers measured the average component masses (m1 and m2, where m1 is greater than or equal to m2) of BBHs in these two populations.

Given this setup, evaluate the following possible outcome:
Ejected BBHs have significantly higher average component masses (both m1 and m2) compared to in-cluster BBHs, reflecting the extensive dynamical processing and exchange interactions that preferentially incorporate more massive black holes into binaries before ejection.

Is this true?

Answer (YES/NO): YES